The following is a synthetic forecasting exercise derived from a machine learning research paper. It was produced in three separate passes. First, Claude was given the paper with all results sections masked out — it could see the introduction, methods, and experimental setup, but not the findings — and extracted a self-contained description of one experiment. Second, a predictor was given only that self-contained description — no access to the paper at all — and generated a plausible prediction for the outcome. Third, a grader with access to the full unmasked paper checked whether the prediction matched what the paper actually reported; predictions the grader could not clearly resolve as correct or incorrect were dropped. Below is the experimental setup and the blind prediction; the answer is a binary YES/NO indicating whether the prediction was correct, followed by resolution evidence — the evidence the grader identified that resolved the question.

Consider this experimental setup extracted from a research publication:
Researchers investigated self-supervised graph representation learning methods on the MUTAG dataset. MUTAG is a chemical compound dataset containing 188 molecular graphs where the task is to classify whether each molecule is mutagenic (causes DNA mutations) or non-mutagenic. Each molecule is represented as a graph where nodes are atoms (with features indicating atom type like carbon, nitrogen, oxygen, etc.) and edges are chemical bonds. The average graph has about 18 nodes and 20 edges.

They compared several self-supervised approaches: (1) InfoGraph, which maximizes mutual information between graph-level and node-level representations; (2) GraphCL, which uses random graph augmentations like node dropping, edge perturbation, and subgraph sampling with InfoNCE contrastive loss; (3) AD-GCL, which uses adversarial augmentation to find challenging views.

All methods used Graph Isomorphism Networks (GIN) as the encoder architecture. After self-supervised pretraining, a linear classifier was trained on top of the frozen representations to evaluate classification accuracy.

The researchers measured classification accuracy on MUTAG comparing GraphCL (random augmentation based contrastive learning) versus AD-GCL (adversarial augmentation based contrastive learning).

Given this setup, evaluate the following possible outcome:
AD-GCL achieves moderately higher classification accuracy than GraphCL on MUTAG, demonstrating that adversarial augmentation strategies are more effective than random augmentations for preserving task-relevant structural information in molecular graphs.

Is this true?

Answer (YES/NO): NO